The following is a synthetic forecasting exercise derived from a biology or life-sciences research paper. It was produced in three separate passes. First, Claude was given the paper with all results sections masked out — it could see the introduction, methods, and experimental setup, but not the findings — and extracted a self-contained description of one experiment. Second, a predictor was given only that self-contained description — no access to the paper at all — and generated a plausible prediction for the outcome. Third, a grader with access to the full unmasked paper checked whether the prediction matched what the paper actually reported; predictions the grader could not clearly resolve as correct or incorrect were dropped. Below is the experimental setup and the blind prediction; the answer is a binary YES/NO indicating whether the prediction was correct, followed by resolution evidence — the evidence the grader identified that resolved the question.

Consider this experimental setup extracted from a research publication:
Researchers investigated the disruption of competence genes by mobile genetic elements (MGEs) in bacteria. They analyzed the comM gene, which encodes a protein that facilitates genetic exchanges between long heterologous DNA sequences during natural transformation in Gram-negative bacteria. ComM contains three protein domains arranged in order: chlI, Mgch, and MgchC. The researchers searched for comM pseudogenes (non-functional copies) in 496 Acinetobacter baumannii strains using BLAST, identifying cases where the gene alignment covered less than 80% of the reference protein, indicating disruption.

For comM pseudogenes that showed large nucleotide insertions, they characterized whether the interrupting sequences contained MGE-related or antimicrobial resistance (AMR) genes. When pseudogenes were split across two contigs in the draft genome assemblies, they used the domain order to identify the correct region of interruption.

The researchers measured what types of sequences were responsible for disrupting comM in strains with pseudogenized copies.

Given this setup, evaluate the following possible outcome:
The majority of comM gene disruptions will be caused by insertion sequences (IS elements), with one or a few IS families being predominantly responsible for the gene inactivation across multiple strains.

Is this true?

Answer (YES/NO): NO